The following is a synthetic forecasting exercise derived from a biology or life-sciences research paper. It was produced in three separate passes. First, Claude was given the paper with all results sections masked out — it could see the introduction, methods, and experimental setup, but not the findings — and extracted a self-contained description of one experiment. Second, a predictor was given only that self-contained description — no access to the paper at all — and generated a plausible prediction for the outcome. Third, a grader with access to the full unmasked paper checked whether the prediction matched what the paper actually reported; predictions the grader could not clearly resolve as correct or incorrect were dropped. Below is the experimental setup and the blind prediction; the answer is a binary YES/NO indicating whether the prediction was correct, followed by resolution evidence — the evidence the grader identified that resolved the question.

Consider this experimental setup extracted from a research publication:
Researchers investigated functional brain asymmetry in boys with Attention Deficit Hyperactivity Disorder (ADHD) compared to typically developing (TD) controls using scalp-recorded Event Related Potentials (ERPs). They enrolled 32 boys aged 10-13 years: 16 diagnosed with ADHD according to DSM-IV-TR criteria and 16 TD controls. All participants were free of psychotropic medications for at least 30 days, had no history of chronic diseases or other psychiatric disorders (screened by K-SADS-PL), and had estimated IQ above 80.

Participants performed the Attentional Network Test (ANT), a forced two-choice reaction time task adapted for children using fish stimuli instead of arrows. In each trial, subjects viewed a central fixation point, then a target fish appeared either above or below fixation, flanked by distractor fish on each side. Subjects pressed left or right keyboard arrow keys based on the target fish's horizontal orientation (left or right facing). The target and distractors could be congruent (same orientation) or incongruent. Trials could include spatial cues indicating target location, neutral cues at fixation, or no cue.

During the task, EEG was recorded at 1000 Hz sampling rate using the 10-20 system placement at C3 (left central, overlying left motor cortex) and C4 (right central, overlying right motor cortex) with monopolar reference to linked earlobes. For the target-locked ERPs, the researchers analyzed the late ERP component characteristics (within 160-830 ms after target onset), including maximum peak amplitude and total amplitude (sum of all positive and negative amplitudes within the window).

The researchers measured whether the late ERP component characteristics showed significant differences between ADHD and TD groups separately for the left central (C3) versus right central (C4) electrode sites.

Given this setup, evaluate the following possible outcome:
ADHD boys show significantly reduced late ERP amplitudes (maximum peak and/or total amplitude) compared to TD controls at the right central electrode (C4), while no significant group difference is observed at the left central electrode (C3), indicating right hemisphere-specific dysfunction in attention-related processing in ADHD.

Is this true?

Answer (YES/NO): YES